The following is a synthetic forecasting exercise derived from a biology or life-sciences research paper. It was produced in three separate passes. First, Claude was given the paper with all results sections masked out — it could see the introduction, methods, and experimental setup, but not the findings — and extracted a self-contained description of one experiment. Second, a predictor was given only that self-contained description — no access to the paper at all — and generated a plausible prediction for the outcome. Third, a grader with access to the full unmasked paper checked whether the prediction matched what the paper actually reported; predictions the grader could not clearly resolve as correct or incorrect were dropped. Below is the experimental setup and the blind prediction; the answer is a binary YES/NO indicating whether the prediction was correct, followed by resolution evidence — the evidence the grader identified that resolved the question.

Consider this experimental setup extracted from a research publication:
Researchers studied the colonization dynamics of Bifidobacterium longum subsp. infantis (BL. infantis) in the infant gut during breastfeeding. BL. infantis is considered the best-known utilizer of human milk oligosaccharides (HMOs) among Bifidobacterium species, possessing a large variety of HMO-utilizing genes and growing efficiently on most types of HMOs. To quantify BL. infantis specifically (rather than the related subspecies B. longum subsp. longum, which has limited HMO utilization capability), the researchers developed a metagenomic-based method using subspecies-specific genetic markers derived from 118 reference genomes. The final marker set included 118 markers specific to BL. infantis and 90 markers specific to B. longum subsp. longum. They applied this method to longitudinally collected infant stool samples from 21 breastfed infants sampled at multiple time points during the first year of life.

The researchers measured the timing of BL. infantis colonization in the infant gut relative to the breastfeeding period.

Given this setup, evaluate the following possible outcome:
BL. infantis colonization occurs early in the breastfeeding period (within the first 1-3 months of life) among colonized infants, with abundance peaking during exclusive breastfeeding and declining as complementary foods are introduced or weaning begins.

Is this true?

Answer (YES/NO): NO